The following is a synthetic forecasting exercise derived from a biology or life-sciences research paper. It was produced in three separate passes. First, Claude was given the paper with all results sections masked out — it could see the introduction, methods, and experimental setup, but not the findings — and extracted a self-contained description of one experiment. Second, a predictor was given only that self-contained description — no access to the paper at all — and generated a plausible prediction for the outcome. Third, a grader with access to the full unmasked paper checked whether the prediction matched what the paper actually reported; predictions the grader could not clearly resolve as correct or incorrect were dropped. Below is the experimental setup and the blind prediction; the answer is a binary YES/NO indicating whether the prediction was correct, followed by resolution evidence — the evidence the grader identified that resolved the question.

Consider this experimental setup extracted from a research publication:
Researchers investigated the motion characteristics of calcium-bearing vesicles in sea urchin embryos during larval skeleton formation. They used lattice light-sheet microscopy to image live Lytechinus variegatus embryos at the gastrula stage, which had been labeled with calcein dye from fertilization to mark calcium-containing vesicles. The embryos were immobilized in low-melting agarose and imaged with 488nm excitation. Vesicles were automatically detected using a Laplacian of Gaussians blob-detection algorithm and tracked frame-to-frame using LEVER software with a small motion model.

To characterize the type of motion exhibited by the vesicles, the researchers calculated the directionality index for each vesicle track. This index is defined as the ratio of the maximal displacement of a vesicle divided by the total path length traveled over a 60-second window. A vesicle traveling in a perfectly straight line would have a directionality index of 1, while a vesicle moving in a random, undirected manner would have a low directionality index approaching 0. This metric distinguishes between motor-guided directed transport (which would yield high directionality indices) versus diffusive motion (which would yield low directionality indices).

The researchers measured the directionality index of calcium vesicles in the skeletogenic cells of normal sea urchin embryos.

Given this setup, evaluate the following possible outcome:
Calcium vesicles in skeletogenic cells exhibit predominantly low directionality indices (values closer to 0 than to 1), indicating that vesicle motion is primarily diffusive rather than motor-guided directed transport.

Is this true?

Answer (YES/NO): NO